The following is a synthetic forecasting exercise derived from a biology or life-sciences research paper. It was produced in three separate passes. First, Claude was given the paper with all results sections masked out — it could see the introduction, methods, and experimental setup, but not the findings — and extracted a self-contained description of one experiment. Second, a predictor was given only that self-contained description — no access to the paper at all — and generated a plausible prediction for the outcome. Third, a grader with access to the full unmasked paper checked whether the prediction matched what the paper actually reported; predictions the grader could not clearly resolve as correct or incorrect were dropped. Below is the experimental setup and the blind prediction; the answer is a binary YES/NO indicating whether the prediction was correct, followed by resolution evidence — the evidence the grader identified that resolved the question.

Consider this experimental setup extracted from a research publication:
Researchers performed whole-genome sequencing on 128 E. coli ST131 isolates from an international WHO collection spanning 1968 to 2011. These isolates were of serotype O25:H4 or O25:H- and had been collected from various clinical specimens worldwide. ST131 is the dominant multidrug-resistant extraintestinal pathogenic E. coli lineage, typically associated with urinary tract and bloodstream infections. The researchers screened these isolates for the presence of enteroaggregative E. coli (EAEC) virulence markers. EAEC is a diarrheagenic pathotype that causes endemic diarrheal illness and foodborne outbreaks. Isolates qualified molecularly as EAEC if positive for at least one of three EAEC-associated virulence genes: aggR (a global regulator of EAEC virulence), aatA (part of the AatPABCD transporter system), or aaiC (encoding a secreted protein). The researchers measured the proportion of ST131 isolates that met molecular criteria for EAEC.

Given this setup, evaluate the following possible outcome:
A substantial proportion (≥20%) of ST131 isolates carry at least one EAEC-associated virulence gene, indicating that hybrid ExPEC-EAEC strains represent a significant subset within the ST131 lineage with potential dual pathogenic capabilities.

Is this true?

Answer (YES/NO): NO